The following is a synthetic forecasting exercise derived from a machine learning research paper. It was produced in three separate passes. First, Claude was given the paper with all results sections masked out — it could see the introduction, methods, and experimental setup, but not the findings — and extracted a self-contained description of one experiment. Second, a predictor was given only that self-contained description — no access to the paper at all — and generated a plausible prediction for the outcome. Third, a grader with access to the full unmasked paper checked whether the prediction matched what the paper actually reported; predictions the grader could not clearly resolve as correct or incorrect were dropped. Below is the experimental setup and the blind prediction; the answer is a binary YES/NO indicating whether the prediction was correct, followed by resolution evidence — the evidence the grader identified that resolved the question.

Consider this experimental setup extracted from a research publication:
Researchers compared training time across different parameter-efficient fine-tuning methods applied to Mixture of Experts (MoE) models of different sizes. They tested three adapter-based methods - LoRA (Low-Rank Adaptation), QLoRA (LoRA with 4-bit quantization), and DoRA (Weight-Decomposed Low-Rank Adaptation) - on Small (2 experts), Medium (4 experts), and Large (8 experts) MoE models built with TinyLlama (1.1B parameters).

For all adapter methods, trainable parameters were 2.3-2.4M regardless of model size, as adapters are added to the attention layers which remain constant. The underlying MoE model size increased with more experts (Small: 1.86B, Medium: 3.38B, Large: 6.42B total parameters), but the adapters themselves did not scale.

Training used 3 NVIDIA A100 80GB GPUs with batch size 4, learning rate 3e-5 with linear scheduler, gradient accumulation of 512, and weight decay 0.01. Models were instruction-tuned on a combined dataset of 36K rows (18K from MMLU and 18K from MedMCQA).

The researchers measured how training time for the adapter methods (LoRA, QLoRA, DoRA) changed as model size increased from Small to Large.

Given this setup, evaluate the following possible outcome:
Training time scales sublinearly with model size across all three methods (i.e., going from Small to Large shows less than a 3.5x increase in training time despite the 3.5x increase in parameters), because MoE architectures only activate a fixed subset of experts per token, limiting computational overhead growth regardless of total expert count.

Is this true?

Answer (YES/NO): YES